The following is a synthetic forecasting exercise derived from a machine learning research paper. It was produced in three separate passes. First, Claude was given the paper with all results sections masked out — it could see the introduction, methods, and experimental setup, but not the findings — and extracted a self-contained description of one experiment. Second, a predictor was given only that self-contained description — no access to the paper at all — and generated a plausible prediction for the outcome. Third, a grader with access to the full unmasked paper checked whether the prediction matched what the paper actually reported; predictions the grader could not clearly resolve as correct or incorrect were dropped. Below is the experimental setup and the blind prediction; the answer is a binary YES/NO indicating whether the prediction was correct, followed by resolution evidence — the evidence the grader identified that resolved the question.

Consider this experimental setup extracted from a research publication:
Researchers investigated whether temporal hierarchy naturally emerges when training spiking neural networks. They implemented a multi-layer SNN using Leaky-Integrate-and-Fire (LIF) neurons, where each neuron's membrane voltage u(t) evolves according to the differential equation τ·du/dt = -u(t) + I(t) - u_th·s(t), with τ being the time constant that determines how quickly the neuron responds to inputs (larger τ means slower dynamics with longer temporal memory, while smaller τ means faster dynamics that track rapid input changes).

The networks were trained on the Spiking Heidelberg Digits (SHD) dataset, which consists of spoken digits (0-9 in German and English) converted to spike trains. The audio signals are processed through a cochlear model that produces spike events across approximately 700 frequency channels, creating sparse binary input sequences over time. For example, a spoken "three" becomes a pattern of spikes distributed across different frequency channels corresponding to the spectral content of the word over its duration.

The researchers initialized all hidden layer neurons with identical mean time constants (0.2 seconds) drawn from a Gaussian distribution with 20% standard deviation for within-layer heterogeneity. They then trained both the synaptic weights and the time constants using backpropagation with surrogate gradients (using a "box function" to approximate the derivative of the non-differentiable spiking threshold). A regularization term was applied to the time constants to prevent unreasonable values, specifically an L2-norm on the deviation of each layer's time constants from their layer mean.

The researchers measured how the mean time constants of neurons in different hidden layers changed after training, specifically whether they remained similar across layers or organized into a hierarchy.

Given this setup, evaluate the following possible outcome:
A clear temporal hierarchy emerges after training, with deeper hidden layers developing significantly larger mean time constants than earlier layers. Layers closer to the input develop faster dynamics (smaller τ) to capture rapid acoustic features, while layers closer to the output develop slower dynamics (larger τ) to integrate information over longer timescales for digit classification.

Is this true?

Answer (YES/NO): YES